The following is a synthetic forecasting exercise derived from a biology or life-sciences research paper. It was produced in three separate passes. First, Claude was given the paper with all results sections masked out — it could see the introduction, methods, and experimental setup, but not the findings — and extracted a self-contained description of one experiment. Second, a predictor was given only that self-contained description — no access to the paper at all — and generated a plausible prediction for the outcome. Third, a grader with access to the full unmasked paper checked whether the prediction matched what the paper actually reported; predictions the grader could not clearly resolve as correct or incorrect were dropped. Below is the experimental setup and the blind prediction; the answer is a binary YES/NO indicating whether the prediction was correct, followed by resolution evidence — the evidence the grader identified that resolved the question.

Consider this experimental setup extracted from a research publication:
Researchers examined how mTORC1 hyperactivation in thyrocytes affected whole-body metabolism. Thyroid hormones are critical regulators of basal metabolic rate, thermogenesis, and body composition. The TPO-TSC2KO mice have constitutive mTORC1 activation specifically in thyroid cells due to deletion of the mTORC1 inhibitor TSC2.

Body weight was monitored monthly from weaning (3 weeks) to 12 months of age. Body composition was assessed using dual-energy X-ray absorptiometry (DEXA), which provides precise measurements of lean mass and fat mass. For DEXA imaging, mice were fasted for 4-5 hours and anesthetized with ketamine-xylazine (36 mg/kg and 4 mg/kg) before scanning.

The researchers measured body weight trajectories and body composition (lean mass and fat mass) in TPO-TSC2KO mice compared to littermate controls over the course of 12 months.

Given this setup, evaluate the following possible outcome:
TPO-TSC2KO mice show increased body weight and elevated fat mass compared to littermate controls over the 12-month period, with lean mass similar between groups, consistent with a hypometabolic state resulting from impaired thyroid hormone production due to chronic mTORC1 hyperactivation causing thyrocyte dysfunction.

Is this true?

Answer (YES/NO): NO